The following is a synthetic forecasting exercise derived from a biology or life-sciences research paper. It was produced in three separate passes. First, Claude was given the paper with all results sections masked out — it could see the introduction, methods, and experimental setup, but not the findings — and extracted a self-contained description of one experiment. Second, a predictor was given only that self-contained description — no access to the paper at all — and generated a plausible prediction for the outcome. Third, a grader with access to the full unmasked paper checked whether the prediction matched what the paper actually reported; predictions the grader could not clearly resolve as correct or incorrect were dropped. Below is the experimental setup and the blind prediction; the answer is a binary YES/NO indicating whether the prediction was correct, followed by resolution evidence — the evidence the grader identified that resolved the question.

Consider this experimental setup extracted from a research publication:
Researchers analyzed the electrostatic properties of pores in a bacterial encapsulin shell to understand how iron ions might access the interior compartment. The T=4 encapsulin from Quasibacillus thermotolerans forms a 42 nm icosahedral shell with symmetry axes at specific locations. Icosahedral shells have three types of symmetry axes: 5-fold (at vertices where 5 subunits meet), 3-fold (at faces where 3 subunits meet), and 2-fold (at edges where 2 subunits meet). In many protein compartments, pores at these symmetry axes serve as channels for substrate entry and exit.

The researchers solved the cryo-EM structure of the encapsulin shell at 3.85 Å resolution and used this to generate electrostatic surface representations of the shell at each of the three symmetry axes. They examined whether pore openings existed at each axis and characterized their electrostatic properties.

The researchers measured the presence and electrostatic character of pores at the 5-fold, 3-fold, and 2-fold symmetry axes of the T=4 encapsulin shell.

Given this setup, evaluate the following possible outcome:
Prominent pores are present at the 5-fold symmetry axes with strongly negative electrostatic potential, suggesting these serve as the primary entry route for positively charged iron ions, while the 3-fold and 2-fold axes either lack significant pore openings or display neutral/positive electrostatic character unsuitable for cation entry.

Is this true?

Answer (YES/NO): NO